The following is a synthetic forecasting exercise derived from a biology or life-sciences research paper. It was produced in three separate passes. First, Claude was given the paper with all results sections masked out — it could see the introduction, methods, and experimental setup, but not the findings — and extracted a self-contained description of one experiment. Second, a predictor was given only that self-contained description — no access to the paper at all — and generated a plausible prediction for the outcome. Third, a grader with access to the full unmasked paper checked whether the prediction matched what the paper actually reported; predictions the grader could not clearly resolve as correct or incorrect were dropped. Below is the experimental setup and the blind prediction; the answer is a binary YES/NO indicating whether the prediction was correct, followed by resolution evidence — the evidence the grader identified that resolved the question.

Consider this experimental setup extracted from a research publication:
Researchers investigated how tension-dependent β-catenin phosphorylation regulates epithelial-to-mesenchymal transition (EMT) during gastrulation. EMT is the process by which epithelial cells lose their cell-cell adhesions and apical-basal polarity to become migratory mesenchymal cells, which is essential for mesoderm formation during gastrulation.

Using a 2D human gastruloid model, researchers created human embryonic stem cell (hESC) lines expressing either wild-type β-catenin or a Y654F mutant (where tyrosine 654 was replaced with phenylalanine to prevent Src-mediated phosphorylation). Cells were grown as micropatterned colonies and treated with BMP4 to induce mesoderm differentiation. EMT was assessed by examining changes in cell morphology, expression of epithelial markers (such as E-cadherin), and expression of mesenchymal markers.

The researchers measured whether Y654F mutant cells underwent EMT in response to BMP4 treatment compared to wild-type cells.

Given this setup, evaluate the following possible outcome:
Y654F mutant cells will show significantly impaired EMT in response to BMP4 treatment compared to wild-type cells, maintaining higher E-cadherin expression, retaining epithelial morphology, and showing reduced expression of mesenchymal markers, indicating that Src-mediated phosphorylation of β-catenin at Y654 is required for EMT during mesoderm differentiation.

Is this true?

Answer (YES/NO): YES